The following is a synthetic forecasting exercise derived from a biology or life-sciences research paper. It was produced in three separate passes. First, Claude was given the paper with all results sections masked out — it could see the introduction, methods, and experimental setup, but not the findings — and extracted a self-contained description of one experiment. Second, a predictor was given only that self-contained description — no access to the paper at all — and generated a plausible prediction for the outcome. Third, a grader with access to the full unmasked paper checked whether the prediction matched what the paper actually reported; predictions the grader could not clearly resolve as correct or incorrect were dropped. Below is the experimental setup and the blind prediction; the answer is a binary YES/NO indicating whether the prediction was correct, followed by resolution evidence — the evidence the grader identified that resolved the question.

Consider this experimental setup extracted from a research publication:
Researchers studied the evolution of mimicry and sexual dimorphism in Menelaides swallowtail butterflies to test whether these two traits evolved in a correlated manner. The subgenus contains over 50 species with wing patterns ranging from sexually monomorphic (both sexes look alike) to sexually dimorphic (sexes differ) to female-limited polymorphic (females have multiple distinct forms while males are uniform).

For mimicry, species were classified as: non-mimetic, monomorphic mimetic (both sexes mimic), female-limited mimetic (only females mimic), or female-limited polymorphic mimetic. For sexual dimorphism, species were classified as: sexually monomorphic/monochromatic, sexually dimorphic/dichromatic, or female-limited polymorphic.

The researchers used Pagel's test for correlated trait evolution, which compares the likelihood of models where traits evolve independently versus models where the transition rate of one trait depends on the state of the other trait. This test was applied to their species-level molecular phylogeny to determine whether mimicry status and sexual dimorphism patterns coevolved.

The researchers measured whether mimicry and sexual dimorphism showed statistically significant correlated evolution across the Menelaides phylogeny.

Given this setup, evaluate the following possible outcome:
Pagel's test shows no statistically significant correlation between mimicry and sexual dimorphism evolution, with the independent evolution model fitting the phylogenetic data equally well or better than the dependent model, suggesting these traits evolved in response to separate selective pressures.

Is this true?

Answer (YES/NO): NO